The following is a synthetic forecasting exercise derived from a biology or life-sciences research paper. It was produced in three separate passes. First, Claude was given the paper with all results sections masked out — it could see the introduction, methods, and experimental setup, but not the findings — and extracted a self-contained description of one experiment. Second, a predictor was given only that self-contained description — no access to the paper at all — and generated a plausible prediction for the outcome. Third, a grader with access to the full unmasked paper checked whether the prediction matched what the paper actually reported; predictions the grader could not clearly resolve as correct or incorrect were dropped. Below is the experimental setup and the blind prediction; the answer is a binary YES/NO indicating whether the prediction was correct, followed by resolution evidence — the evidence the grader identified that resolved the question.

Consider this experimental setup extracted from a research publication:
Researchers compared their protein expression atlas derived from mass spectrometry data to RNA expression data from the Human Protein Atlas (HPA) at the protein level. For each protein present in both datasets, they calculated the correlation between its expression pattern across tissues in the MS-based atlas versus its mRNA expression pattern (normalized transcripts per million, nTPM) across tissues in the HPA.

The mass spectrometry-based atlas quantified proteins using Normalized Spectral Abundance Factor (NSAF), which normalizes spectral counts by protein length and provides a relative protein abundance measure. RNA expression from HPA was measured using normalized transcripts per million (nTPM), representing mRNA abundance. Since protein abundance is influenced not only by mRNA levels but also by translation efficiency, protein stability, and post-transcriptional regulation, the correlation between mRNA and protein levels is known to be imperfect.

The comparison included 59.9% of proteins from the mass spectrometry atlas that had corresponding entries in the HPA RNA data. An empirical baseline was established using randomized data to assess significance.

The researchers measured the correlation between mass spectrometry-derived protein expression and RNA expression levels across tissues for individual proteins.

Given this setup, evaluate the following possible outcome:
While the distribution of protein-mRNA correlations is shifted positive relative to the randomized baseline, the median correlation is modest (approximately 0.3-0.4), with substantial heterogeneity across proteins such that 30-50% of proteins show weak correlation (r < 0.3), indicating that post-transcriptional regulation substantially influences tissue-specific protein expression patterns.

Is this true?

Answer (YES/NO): NO